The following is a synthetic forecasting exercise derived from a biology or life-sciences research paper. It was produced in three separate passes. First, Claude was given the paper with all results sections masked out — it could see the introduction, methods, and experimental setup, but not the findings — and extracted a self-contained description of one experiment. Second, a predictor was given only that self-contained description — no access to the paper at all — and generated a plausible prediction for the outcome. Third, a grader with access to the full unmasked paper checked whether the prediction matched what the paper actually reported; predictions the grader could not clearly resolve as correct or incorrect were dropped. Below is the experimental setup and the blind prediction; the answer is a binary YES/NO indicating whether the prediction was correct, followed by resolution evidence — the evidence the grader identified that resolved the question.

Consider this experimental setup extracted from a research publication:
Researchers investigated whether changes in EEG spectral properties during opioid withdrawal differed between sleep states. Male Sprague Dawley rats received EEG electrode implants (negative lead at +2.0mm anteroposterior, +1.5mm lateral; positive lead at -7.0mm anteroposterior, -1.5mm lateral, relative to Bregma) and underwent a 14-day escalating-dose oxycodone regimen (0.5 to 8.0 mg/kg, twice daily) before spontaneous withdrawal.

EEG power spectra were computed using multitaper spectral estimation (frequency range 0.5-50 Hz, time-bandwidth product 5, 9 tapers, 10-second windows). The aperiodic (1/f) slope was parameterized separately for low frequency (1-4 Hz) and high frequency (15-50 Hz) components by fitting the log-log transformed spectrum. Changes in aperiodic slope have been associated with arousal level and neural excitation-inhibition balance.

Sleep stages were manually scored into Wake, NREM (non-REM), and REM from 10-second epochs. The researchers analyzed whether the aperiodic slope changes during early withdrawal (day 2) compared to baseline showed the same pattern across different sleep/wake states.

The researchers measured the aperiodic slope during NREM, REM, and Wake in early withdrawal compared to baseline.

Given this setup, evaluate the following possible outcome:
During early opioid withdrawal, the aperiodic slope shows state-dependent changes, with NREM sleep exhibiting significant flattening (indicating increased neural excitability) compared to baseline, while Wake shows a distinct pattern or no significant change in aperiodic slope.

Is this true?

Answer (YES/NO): YES